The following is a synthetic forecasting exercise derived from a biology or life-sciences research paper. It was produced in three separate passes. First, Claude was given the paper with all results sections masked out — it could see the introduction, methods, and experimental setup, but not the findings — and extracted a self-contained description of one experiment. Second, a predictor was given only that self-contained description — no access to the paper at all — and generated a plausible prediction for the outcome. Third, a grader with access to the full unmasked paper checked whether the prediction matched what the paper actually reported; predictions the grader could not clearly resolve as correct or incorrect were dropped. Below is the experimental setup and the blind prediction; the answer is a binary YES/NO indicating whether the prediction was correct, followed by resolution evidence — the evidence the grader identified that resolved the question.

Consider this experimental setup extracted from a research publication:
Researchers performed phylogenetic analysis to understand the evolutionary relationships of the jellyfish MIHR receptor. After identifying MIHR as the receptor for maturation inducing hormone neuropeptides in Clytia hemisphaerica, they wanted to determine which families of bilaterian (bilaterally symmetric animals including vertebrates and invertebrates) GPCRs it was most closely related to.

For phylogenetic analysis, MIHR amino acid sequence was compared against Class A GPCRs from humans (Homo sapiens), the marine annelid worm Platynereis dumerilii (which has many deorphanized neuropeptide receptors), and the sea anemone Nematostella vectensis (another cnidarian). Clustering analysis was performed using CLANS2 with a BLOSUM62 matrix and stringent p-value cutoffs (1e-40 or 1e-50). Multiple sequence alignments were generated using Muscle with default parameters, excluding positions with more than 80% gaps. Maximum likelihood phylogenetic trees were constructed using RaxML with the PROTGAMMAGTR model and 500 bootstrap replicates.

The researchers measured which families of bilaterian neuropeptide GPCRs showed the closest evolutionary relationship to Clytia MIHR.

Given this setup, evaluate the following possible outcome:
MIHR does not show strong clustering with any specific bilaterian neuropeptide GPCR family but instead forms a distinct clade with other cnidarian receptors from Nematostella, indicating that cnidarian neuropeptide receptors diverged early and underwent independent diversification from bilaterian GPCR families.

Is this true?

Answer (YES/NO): NO